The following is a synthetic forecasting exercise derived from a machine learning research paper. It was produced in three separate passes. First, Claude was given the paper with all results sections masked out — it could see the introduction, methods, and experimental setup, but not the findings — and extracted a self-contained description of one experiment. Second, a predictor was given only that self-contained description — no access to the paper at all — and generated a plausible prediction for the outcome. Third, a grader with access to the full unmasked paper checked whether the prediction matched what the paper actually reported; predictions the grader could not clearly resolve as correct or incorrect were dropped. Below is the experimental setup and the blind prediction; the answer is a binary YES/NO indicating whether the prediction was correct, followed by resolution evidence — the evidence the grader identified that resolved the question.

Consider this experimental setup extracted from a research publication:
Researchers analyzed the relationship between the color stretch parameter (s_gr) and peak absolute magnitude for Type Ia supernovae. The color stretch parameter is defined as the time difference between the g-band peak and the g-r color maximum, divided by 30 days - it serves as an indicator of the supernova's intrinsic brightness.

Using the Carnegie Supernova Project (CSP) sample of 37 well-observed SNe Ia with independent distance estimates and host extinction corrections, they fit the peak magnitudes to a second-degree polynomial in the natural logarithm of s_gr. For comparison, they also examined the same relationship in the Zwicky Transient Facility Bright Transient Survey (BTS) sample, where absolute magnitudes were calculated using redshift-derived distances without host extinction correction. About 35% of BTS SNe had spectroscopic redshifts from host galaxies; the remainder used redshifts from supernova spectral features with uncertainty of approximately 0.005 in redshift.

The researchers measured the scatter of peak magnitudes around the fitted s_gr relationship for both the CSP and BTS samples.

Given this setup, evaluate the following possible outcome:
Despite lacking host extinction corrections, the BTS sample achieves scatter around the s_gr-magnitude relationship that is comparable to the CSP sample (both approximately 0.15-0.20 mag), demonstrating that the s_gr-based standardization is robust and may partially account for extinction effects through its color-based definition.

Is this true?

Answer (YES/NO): NO